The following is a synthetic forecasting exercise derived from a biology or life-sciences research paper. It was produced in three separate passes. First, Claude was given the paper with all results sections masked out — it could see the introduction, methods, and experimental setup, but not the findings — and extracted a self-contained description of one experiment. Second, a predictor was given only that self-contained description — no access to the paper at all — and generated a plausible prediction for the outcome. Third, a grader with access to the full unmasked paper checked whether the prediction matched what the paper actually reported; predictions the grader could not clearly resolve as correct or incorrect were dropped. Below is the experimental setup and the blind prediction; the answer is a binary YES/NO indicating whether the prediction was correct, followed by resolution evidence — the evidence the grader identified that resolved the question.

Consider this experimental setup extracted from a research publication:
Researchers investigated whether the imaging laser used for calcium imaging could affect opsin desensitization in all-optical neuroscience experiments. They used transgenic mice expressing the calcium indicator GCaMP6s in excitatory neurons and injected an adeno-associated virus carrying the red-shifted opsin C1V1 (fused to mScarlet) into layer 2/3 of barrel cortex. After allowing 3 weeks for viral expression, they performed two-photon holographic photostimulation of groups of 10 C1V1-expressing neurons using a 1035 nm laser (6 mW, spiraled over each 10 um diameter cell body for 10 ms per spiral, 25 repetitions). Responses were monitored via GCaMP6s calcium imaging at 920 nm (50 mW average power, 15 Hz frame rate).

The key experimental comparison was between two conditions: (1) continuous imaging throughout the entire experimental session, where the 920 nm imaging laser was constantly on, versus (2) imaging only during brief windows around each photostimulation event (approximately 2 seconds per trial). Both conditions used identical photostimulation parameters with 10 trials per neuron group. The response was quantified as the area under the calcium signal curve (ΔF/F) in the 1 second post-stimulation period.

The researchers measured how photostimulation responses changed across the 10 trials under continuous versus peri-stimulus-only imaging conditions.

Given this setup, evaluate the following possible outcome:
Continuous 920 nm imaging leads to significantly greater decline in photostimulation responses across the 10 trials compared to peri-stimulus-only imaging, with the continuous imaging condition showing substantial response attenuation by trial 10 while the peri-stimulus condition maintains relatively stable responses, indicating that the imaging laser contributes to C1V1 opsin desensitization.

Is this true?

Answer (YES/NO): NO